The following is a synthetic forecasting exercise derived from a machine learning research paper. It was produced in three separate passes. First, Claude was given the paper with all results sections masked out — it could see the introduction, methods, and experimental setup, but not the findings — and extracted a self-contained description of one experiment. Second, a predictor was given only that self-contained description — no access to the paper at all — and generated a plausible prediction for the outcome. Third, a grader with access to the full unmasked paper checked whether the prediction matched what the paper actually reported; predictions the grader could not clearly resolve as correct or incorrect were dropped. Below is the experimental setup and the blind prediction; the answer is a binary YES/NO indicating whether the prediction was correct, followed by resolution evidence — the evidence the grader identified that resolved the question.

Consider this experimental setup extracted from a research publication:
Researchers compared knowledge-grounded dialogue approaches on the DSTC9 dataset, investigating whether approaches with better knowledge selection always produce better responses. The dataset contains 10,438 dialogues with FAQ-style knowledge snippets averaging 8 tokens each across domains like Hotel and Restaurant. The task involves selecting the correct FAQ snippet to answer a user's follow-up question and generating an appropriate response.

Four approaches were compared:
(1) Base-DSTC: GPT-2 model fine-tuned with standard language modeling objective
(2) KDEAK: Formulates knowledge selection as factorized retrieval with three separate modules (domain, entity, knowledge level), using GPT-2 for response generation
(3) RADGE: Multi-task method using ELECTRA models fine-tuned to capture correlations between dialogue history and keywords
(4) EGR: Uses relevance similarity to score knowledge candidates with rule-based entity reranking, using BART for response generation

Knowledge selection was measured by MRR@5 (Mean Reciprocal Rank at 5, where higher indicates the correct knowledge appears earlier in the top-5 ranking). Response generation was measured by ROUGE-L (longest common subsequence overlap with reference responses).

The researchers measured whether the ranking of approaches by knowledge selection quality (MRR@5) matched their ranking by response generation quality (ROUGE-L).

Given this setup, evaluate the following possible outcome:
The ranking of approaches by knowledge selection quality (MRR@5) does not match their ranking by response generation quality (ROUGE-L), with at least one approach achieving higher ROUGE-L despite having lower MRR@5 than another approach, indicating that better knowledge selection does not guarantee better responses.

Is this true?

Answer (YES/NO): YES